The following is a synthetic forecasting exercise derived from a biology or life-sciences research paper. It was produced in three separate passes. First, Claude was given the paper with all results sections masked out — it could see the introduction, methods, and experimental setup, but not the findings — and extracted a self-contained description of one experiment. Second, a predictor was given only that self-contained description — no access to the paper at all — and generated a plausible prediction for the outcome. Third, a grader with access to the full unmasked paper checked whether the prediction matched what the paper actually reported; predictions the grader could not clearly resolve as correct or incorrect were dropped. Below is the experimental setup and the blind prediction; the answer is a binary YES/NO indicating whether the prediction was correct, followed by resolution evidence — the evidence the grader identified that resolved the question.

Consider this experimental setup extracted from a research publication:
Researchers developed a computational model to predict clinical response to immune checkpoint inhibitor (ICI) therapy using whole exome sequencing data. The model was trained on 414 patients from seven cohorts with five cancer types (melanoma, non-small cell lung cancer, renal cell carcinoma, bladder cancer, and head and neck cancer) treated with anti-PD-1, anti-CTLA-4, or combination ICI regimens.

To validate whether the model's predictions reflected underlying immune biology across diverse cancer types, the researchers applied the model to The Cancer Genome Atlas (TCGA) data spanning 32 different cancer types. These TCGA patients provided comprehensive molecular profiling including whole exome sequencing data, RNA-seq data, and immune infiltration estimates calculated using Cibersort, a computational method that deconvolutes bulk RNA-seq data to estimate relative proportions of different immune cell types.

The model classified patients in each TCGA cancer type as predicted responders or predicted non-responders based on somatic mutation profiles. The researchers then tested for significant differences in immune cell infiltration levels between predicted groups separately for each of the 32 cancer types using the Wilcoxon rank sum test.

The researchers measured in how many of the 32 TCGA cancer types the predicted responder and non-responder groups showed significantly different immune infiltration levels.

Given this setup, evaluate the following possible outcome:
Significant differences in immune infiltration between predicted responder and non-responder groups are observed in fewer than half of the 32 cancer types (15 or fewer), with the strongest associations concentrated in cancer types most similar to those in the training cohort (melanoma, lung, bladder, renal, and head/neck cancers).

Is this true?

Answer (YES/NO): NO